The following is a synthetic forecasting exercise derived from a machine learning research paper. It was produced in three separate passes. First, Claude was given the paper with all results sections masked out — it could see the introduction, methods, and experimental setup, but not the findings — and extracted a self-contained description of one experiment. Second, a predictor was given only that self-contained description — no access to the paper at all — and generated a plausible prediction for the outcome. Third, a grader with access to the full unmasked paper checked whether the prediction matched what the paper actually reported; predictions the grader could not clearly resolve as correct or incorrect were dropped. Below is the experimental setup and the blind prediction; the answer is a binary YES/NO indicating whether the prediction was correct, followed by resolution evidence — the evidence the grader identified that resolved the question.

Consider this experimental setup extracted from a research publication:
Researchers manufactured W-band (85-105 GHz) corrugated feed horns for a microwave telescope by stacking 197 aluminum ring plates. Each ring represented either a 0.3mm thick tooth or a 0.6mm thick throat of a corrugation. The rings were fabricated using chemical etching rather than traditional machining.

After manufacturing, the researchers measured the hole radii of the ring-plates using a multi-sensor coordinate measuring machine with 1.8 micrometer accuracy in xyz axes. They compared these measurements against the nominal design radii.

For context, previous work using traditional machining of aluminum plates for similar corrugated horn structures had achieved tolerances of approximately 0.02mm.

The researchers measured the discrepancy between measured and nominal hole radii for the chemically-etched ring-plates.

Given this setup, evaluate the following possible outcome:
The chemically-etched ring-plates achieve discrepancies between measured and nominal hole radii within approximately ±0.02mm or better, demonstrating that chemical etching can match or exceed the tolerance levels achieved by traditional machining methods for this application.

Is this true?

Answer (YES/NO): NO